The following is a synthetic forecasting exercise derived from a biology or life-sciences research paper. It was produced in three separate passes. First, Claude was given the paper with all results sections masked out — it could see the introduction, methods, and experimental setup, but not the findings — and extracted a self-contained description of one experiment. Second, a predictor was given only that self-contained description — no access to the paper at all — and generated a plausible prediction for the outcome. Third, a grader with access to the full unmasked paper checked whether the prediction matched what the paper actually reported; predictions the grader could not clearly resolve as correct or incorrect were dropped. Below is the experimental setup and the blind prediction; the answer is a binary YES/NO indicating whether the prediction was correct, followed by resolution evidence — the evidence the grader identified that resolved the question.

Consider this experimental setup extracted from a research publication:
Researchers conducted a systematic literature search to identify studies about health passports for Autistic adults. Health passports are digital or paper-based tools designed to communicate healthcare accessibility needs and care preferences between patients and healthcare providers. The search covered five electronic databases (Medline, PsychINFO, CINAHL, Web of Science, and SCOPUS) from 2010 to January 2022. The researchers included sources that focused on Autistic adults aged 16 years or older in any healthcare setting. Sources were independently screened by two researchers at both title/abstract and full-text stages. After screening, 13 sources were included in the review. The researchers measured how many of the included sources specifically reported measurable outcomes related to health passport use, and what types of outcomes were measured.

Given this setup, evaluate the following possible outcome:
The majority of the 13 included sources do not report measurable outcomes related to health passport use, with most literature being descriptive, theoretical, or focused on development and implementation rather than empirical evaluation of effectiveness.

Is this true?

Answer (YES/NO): YES